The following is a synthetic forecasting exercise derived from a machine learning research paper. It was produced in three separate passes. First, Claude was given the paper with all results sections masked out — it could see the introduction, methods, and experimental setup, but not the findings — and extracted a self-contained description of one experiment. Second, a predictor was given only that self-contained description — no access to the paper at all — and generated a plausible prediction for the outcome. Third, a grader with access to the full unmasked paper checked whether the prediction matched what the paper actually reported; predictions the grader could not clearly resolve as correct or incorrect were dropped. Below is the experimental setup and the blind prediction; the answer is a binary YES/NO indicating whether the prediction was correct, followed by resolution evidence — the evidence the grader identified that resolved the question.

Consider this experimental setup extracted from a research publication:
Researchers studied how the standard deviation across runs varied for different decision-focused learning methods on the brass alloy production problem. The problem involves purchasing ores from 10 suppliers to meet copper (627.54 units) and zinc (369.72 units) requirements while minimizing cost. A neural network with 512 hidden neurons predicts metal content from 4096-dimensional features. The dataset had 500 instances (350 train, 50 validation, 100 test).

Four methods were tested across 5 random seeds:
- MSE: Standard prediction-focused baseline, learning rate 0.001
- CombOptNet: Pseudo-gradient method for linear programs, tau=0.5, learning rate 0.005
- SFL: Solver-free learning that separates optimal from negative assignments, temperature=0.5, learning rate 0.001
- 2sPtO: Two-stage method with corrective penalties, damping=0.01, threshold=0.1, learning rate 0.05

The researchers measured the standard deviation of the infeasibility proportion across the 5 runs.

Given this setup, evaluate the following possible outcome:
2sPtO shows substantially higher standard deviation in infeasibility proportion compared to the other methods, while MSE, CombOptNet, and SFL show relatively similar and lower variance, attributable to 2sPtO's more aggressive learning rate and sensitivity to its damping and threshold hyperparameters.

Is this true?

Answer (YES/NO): NO